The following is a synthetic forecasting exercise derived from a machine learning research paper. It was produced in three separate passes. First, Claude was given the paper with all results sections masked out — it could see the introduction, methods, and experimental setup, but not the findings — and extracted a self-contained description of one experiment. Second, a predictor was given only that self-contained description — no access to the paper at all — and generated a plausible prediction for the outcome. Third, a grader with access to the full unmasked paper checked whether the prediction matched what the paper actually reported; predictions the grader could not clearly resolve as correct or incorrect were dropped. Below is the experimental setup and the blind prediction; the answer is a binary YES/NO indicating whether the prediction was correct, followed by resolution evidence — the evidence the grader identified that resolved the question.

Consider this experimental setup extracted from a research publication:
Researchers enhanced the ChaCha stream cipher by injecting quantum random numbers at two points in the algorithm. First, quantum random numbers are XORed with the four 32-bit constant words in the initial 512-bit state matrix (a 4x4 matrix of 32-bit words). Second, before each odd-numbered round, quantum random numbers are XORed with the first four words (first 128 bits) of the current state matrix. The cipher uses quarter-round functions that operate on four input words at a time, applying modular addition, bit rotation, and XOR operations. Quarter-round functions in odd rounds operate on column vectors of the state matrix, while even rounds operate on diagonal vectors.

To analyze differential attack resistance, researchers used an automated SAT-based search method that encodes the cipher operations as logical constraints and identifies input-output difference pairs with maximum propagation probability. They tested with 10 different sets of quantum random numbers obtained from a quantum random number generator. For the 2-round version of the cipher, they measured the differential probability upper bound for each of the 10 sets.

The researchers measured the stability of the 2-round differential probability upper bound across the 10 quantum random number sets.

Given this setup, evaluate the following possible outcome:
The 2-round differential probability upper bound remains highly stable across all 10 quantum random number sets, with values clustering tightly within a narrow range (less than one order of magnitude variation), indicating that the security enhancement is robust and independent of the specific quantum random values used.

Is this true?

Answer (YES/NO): YES